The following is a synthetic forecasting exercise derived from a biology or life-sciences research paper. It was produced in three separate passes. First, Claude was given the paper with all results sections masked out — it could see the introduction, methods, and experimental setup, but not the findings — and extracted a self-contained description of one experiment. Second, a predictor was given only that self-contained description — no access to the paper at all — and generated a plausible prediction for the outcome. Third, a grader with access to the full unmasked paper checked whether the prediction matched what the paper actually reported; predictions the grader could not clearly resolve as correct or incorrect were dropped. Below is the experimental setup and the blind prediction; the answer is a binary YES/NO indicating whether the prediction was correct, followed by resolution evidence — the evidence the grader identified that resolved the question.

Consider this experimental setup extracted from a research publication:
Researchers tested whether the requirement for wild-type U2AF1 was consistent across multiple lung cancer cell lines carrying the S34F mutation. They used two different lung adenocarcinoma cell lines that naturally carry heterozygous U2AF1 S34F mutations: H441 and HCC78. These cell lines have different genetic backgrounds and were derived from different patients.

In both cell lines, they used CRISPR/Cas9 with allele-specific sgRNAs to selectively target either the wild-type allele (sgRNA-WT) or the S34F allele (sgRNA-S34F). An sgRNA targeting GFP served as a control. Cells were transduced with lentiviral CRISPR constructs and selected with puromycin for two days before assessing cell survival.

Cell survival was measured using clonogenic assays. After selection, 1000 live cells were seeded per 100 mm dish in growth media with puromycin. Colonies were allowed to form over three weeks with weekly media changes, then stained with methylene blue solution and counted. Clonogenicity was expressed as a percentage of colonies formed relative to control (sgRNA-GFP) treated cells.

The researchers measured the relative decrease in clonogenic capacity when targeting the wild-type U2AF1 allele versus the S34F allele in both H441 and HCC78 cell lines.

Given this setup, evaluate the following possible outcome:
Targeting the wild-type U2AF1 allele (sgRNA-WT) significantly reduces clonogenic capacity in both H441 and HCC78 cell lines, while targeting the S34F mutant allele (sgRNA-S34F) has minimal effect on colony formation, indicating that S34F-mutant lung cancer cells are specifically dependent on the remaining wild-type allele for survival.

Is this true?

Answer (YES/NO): YES